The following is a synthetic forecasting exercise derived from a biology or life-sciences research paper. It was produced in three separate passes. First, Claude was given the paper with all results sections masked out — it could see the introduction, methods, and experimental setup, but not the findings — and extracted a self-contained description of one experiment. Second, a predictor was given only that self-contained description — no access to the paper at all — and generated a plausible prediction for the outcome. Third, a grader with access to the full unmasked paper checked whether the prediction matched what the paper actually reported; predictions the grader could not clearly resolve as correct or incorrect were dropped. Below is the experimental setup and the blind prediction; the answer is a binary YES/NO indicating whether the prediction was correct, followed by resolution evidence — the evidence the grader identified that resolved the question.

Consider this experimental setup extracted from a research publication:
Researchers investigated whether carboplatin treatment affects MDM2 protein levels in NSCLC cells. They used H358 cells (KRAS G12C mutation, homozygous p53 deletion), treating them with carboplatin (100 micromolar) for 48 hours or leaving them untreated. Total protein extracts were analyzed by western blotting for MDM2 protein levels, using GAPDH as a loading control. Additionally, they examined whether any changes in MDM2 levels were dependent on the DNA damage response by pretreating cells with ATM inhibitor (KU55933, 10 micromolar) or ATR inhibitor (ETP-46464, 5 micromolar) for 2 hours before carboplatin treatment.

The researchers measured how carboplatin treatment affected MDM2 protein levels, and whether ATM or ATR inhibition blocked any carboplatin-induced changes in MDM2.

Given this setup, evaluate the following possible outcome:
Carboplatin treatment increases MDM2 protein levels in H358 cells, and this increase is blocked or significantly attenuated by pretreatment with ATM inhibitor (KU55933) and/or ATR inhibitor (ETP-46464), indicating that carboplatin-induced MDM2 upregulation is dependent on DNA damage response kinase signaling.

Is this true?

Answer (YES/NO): YES